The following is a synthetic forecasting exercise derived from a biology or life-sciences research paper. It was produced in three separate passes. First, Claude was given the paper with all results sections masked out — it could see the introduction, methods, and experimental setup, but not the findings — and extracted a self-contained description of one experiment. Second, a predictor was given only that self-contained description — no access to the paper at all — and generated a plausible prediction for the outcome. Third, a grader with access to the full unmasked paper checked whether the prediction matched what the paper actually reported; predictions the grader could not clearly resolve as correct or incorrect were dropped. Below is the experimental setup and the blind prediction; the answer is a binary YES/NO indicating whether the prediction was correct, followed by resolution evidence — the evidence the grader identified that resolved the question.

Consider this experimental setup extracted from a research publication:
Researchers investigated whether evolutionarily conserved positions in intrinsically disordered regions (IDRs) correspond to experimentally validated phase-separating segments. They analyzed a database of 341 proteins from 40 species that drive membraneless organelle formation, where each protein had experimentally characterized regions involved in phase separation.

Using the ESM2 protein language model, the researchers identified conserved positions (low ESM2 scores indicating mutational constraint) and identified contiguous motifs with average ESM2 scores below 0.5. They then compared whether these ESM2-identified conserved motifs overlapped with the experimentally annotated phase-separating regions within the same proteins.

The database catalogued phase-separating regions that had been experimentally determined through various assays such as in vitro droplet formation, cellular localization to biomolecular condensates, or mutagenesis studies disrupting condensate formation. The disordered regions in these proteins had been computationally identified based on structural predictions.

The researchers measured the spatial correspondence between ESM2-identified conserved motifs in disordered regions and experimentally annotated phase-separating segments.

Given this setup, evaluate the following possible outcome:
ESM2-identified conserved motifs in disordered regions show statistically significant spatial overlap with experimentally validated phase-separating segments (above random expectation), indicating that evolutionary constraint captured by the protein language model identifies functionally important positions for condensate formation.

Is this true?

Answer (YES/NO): YES